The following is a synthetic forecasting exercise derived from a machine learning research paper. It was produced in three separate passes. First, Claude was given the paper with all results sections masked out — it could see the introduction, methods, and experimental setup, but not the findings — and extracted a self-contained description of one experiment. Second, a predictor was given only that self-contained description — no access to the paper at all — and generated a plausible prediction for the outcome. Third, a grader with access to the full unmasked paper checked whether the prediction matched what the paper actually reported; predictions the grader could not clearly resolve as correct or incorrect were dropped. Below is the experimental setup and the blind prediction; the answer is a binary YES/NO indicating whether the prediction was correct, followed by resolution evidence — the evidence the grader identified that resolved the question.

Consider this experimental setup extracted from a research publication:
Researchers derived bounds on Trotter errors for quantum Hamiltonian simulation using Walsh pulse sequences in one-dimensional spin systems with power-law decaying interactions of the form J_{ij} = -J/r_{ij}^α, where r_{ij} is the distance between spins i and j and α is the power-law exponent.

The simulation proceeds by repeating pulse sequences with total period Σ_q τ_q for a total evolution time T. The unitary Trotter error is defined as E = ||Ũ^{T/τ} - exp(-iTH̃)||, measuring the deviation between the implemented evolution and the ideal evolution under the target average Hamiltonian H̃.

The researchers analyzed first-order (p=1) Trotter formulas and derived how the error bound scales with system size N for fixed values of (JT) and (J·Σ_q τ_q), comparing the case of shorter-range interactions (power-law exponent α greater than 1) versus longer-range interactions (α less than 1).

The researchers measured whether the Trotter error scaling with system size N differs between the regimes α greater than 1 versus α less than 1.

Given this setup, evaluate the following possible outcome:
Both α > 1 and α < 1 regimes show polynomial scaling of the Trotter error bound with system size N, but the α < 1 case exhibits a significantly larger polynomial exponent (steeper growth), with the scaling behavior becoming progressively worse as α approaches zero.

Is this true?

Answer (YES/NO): YES